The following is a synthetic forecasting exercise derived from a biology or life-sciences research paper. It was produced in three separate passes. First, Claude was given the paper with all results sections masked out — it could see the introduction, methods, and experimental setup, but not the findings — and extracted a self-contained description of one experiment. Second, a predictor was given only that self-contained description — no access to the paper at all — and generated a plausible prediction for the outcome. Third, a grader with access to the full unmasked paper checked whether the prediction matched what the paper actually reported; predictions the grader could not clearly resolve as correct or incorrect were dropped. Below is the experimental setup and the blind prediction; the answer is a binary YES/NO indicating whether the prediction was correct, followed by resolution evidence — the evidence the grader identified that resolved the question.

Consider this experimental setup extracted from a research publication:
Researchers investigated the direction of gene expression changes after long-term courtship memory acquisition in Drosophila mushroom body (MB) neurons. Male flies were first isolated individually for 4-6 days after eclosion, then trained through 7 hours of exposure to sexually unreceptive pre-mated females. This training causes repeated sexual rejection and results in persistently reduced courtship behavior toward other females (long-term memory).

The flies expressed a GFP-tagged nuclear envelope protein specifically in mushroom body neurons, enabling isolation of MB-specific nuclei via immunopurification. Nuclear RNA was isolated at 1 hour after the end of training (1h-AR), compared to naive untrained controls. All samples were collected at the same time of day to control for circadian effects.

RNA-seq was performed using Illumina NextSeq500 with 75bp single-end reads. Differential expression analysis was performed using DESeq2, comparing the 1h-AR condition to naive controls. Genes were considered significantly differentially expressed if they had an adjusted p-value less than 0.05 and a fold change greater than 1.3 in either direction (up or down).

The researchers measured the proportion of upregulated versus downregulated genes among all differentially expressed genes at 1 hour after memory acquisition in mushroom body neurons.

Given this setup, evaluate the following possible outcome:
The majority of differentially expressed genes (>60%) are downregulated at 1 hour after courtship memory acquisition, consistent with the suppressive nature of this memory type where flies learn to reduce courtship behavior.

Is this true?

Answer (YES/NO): NO